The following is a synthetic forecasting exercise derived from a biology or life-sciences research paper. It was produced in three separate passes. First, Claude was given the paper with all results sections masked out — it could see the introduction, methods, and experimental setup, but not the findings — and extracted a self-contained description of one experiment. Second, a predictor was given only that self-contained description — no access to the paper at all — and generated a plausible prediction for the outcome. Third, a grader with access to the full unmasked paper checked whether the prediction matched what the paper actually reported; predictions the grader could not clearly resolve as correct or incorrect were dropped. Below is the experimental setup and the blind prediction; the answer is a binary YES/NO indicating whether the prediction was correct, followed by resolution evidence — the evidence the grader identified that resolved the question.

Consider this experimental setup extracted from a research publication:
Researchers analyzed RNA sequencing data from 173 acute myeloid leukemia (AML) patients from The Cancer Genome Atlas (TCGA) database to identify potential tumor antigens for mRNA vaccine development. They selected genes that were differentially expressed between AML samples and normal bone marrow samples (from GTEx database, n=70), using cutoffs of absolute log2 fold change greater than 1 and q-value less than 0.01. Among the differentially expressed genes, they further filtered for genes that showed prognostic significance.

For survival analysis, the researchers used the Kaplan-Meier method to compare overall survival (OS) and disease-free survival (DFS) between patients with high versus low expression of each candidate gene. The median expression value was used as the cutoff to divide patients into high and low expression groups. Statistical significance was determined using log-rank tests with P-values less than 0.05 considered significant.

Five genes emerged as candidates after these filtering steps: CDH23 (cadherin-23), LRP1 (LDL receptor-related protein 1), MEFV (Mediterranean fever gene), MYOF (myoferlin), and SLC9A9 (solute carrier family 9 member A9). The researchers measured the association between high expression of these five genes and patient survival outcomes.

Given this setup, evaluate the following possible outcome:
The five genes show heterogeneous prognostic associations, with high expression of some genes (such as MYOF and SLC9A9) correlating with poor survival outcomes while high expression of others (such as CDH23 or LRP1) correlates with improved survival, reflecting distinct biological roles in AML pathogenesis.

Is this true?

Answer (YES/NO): NO